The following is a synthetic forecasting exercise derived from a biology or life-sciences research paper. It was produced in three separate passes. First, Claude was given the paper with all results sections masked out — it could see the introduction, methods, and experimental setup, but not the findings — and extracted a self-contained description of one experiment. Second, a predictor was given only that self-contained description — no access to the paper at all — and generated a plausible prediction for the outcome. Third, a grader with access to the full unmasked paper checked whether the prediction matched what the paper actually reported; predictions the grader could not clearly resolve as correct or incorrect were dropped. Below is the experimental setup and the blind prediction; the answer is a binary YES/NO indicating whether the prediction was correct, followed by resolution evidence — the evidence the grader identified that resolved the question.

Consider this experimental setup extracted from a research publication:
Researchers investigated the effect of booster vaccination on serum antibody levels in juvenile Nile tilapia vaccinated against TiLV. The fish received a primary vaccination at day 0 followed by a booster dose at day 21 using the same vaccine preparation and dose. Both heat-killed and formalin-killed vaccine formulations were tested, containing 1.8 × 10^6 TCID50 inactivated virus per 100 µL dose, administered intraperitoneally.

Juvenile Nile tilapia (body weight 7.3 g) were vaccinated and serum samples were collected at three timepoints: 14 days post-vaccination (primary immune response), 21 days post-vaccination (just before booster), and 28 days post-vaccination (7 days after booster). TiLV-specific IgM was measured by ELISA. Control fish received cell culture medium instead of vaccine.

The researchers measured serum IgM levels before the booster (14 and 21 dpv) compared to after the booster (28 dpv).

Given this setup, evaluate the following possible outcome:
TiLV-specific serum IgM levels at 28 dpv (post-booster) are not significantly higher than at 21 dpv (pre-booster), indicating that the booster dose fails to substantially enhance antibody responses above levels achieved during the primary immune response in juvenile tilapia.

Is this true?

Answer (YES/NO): NO